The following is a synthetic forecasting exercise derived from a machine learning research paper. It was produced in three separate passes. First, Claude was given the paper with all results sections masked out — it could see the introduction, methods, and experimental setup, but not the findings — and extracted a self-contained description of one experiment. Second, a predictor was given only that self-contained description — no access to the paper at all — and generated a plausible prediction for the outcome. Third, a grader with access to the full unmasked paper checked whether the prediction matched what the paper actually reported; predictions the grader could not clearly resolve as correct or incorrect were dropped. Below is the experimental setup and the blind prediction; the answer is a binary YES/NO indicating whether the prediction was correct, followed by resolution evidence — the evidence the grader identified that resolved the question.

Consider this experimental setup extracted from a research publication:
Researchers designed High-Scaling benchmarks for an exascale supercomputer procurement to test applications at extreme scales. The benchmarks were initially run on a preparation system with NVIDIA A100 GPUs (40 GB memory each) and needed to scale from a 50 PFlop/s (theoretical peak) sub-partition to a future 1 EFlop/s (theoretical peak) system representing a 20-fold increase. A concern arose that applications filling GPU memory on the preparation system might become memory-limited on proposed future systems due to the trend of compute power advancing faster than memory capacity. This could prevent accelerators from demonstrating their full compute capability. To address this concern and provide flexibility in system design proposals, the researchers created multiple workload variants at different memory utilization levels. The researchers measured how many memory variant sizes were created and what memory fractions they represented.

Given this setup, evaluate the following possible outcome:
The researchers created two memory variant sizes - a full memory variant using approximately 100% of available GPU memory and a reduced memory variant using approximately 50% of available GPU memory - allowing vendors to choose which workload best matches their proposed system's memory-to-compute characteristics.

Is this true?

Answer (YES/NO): NO